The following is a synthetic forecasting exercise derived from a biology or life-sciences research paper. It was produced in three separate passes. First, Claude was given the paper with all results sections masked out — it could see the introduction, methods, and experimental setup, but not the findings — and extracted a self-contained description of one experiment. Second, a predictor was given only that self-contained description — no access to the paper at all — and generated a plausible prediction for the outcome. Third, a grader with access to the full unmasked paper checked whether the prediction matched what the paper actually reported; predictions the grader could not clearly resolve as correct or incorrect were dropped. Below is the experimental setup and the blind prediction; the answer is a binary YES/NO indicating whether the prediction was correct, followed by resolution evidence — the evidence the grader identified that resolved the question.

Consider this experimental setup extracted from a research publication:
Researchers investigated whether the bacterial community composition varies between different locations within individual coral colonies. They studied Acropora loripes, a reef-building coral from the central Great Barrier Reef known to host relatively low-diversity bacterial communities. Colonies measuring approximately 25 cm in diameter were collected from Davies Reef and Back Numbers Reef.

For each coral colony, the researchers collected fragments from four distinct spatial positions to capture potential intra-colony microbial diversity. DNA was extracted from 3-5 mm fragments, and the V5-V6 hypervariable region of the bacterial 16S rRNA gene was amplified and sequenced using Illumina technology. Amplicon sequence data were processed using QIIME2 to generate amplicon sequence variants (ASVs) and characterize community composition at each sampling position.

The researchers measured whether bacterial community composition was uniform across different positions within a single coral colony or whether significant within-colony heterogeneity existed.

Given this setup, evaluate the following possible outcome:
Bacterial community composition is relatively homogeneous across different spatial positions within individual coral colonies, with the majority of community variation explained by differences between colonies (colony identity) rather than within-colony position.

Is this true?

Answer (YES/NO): YES